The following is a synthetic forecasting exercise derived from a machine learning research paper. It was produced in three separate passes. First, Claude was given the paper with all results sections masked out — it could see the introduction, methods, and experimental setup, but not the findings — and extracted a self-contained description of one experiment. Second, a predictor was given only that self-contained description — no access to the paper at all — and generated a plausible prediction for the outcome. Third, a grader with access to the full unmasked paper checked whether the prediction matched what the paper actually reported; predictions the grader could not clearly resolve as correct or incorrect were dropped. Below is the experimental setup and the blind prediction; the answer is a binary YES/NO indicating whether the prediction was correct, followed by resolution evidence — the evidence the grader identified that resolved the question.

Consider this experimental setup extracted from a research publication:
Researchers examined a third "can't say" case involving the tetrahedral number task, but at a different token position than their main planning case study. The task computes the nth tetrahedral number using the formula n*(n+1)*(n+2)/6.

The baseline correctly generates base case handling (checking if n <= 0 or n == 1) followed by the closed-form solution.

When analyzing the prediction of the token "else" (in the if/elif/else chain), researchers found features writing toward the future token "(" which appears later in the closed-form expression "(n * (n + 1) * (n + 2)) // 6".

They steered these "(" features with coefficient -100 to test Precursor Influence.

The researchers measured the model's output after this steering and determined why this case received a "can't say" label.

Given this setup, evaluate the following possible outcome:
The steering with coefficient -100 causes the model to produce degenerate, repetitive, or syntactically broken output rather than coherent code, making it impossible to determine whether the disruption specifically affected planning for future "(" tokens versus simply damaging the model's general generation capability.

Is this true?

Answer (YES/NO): YES